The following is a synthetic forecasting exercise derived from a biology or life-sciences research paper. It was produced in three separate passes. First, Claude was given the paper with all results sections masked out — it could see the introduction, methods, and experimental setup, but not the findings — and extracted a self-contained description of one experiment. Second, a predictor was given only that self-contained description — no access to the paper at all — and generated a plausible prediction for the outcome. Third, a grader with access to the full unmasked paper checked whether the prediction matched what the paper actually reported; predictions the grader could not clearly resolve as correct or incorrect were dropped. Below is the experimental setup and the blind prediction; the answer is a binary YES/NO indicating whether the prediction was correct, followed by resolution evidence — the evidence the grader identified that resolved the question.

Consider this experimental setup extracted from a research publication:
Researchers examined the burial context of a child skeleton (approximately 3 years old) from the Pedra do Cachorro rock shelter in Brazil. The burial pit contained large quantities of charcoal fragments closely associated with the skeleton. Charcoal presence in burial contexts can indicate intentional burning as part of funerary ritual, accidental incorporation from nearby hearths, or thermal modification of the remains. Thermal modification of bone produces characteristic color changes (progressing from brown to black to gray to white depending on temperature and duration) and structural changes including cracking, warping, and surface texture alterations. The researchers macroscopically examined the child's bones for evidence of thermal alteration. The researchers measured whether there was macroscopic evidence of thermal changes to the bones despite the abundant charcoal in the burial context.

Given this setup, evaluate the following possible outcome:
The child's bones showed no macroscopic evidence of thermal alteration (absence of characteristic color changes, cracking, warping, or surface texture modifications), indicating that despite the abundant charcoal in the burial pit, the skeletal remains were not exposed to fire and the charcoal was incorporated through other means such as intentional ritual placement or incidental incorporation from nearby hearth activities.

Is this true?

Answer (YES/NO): YES